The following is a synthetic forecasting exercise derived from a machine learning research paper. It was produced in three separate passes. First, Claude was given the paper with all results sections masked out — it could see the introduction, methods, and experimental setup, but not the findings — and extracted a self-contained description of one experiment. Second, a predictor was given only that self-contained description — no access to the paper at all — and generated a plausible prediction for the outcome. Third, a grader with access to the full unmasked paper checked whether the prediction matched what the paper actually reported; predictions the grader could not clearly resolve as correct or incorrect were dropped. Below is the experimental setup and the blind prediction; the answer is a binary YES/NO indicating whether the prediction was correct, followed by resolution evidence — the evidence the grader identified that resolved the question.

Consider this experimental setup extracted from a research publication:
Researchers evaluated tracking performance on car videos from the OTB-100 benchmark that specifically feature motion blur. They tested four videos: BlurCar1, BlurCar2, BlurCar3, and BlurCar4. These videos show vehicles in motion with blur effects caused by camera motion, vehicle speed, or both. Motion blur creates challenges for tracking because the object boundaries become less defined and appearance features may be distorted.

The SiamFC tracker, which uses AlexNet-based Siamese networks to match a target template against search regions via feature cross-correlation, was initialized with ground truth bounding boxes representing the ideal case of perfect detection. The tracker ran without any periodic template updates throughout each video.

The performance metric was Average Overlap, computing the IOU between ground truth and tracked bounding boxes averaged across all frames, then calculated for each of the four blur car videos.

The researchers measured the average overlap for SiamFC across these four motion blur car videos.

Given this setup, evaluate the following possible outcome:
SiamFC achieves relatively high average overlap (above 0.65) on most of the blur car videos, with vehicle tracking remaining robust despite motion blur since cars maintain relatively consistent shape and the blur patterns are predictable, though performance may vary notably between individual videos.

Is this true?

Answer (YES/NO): YES